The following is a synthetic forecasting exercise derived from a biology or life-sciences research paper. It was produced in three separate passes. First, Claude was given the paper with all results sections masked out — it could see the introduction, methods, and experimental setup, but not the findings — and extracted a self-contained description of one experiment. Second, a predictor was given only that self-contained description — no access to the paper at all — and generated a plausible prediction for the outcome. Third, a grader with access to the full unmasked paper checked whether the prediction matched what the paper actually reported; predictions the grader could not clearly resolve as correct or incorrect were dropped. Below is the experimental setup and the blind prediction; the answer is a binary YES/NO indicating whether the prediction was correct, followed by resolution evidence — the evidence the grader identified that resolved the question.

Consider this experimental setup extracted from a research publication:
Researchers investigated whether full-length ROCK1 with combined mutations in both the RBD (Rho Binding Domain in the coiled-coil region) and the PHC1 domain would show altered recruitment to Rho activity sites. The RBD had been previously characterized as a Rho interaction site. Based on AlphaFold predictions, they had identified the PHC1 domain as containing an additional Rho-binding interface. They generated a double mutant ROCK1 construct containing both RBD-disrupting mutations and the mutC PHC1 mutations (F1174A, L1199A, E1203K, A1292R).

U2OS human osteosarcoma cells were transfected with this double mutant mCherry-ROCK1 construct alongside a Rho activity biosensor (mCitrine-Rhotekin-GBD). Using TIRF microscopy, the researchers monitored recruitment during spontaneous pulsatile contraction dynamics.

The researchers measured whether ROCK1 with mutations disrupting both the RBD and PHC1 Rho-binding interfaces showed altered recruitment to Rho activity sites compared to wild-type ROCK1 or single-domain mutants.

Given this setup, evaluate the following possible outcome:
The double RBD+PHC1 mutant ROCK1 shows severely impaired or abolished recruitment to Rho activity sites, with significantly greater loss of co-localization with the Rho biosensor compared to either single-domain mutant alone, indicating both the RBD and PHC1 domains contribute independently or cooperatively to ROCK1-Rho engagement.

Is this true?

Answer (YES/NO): YES